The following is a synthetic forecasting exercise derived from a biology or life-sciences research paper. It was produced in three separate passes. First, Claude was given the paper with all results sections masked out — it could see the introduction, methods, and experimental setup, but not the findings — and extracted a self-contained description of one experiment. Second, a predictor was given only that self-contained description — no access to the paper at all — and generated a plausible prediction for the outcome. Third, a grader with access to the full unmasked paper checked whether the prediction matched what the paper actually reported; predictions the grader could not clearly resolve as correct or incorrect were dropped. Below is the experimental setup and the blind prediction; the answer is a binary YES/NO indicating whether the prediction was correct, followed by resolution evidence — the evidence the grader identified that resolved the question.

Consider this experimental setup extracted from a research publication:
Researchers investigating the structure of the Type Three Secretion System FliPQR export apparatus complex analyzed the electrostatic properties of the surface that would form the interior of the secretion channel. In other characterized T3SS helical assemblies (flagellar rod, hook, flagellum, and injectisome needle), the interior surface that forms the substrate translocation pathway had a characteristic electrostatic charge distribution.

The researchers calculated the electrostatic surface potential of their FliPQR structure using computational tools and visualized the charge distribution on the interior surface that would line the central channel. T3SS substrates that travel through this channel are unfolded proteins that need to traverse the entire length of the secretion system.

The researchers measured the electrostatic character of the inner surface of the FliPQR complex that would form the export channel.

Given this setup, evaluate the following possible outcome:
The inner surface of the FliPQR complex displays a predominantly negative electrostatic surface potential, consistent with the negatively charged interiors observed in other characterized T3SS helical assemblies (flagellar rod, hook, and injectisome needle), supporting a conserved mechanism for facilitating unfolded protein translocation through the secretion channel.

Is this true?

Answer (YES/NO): NO